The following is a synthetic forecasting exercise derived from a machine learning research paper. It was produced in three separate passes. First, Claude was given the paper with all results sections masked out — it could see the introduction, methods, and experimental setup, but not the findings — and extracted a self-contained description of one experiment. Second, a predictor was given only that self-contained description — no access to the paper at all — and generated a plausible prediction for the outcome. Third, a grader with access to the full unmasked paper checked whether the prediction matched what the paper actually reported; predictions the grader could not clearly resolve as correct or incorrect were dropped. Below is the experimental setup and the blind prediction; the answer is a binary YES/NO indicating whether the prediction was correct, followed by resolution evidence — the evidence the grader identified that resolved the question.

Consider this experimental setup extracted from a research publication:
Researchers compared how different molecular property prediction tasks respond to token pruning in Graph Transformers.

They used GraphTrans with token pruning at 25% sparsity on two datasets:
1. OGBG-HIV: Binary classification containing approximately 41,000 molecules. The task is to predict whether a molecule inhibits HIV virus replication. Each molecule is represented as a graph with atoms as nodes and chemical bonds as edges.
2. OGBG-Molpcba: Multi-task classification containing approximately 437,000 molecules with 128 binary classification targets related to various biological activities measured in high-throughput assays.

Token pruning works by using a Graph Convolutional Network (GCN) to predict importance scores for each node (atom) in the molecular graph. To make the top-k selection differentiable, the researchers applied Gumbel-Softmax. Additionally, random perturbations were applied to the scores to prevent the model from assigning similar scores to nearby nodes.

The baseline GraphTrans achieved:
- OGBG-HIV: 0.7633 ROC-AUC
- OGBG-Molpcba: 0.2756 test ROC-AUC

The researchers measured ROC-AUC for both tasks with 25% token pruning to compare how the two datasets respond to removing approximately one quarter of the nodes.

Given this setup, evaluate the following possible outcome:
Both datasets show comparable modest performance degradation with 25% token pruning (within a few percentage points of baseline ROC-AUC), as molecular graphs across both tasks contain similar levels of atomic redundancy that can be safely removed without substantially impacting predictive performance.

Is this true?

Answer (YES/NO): NO